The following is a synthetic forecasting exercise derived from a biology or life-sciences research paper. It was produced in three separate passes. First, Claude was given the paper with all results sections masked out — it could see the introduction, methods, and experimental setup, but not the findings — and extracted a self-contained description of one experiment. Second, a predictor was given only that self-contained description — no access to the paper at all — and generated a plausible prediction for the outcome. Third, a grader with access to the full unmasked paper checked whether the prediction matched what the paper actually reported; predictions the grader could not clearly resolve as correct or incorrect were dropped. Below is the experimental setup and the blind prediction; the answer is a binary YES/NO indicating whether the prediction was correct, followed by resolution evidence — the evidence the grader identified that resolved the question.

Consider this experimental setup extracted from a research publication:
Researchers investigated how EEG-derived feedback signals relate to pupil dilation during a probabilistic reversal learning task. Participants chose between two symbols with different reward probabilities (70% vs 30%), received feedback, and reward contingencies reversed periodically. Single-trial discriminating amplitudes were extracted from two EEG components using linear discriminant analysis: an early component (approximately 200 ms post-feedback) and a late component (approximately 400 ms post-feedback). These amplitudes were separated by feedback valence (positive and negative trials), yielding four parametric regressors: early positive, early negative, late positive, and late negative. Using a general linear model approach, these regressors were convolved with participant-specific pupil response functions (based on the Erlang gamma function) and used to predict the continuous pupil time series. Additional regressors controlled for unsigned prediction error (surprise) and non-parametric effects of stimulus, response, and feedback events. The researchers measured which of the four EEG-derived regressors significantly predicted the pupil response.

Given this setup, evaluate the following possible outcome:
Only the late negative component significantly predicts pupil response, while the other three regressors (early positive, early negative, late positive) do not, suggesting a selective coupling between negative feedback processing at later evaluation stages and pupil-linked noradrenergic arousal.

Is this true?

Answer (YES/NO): NO